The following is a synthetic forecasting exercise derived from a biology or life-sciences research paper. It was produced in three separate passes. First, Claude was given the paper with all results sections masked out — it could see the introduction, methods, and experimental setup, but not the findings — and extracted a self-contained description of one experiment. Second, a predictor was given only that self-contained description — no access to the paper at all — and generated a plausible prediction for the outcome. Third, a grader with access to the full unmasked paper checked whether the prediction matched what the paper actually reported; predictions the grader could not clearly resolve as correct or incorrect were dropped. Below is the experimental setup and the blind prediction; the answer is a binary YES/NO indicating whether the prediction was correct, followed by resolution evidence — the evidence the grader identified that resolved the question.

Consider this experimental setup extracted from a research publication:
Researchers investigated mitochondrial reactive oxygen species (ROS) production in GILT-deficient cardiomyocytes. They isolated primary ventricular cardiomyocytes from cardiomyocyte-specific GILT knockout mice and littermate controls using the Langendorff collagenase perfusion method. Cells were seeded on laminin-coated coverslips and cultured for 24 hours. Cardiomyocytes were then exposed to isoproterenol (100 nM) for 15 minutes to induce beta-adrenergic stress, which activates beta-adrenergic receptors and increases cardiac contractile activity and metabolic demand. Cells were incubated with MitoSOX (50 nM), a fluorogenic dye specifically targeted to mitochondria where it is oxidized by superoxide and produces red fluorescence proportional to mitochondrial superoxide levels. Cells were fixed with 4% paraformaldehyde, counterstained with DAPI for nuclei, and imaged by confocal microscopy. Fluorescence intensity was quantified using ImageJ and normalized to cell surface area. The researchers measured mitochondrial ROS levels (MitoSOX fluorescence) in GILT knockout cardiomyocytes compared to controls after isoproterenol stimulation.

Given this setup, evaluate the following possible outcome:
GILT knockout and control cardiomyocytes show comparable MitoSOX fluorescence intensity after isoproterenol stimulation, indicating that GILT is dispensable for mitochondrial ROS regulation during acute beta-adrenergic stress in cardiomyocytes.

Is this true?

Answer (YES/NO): NO